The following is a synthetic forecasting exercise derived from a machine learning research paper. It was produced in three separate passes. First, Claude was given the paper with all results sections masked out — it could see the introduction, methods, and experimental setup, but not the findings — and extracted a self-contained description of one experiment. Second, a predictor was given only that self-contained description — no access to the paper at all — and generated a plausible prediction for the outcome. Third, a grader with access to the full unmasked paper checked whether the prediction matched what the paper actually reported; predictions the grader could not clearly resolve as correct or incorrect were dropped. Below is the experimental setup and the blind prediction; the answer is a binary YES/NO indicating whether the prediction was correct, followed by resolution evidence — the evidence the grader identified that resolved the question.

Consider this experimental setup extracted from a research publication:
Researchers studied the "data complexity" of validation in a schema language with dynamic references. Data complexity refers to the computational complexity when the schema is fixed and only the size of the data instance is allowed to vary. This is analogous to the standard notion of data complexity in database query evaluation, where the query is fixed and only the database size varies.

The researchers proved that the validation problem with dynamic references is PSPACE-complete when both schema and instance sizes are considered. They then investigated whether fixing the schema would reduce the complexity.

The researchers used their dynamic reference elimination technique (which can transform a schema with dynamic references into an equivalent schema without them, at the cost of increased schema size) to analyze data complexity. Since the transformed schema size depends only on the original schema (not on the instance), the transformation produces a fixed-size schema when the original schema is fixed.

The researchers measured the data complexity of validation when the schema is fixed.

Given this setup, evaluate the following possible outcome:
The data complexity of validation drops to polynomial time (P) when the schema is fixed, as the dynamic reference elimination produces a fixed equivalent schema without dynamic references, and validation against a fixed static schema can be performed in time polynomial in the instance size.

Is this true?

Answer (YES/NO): YES